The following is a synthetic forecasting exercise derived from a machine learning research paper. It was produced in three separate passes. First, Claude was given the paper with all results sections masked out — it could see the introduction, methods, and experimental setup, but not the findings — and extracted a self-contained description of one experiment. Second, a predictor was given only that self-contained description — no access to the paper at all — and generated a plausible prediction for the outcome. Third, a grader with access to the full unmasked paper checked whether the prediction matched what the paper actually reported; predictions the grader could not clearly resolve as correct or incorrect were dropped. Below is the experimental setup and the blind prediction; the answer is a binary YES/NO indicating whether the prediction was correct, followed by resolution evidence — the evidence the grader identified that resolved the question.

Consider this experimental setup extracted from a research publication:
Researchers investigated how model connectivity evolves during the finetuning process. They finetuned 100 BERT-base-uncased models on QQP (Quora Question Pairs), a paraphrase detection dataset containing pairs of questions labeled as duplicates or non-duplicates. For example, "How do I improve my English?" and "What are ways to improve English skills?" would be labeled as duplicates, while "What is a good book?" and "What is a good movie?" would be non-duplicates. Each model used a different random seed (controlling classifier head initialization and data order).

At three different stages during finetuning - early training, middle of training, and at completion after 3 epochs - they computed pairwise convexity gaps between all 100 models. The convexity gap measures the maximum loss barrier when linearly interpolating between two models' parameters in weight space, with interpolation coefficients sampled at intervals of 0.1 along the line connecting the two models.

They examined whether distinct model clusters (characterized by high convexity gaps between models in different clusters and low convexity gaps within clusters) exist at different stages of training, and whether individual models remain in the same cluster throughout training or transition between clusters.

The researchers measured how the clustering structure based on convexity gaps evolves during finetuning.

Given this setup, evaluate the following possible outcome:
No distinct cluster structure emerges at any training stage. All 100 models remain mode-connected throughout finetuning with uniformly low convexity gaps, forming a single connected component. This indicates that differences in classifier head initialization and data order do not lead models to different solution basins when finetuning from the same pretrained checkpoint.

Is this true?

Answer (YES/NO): NO